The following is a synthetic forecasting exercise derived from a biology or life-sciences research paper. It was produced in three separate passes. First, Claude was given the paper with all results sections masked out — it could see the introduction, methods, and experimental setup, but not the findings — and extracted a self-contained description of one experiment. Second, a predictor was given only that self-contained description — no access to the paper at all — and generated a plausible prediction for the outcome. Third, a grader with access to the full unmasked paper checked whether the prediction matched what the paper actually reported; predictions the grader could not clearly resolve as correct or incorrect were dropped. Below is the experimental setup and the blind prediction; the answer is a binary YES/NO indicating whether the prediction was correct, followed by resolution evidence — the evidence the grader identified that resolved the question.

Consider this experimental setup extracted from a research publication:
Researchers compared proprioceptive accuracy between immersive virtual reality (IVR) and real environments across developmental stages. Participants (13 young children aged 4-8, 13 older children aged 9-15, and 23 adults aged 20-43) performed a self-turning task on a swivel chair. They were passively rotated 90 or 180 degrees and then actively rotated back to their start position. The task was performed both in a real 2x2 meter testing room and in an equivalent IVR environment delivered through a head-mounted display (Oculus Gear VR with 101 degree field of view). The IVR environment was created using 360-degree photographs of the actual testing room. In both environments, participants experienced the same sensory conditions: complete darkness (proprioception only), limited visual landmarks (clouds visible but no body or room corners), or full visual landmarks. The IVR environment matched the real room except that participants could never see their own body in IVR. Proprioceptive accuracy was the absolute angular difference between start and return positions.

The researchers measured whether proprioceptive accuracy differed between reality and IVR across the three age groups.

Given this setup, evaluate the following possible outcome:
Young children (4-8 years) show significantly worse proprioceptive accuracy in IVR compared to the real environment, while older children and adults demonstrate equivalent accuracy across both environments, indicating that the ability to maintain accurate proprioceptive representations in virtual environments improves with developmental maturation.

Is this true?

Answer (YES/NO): NO